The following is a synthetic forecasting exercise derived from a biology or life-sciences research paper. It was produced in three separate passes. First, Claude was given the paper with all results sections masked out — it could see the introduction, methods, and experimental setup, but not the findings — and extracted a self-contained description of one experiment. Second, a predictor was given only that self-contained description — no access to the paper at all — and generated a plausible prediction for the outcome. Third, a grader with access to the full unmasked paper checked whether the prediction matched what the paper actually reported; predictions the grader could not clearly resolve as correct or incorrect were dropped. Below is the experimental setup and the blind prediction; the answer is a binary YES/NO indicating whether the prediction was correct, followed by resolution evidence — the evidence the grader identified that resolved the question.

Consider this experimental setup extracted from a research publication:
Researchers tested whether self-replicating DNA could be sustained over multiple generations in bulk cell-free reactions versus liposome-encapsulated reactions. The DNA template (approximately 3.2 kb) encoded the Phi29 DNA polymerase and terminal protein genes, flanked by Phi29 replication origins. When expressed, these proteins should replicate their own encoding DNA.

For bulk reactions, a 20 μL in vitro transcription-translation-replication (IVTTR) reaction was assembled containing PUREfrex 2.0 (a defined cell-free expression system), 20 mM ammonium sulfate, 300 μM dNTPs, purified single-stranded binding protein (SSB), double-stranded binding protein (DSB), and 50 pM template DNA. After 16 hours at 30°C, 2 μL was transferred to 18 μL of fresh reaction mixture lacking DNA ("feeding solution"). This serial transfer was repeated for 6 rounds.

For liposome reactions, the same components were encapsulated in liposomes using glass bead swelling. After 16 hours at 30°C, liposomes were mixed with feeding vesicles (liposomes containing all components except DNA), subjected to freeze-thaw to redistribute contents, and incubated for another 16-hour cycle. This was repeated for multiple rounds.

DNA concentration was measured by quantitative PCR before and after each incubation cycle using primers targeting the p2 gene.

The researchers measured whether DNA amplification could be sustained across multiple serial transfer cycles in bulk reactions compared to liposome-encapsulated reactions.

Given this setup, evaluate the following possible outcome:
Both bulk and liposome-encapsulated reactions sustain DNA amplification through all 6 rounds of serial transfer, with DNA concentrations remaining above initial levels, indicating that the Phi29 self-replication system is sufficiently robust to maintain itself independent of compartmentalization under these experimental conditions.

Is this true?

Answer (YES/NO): NO